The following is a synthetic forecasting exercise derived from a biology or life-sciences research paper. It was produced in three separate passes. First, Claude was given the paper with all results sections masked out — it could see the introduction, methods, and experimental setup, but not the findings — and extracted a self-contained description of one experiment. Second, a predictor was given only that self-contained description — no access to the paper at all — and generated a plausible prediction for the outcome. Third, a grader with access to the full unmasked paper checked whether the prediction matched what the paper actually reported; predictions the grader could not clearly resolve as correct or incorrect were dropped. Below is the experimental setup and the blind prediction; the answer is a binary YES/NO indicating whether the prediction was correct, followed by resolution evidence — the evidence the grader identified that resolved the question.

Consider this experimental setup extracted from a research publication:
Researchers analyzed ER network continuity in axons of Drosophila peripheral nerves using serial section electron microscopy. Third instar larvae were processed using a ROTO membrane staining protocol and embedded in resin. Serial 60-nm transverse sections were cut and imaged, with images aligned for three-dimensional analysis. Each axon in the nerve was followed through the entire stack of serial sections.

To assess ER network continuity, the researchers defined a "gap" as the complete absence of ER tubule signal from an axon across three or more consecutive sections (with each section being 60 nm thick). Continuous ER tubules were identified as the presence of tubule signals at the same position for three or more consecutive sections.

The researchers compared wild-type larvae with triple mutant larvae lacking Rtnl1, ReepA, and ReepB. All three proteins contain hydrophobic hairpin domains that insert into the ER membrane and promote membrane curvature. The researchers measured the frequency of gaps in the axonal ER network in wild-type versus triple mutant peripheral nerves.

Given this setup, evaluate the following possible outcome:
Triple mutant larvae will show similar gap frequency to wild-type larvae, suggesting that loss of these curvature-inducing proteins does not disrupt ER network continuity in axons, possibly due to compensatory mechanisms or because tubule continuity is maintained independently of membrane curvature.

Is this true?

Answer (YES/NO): NO